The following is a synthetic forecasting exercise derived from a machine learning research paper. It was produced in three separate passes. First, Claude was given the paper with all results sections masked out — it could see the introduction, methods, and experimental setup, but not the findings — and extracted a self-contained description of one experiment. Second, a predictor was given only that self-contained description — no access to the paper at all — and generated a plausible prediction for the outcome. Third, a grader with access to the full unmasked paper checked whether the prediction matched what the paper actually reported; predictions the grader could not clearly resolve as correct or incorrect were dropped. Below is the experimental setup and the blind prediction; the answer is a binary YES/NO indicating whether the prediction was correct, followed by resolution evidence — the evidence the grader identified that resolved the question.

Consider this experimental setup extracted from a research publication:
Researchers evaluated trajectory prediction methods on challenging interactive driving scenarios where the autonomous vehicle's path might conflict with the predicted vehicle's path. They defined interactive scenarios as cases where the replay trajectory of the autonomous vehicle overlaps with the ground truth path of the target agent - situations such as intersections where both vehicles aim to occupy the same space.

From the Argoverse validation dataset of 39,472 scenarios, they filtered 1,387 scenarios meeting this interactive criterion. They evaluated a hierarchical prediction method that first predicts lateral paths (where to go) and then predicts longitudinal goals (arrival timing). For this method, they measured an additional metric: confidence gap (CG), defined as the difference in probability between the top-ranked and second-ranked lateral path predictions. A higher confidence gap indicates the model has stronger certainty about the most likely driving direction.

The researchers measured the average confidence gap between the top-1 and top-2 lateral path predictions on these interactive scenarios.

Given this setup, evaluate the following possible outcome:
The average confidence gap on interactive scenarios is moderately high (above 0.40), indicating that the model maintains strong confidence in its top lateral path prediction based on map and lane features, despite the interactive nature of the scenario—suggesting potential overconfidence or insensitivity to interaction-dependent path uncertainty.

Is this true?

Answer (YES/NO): NO